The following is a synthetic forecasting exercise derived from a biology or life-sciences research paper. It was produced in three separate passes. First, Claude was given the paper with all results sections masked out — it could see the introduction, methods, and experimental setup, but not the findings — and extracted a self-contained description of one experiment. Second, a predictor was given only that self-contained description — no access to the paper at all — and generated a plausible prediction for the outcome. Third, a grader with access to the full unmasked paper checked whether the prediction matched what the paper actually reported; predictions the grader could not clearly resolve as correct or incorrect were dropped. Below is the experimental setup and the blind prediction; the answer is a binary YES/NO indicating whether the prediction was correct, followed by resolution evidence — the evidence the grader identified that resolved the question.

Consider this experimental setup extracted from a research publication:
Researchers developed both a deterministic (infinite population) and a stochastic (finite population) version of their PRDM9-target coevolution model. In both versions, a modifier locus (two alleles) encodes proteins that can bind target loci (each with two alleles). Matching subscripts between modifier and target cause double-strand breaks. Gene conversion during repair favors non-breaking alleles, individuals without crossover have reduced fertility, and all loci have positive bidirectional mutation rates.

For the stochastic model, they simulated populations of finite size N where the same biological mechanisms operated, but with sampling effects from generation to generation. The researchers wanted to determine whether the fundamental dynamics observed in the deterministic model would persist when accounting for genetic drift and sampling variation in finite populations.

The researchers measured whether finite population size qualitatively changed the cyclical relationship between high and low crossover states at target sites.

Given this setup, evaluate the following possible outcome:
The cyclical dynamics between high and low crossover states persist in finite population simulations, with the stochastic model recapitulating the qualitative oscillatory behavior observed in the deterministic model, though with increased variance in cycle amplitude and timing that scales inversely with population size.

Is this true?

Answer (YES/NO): NO